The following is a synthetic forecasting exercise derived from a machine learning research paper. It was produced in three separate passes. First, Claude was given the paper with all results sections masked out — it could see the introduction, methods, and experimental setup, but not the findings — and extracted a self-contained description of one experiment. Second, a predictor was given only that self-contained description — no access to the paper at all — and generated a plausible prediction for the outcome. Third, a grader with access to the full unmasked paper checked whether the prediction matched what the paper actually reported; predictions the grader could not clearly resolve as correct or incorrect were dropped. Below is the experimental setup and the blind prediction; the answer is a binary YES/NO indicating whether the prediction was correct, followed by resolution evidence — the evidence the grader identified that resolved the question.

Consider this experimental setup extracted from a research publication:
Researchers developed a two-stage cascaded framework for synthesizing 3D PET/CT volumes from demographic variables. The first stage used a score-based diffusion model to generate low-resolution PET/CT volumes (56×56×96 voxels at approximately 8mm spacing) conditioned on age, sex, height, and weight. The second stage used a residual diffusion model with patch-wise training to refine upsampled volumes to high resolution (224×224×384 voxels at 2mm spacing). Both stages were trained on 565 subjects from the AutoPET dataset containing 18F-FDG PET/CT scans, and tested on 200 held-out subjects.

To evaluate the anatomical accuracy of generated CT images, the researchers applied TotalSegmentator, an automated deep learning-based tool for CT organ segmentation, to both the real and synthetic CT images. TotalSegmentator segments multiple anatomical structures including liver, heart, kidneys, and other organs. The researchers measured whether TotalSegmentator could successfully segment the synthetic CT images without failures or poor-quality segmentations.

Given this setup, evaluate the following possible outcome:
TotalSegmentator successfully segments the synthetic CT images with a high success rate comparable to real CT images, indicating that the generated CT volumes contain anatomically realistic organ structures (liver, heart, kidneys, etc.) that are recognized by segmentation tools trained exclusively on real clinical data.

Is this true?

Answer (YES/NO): YES